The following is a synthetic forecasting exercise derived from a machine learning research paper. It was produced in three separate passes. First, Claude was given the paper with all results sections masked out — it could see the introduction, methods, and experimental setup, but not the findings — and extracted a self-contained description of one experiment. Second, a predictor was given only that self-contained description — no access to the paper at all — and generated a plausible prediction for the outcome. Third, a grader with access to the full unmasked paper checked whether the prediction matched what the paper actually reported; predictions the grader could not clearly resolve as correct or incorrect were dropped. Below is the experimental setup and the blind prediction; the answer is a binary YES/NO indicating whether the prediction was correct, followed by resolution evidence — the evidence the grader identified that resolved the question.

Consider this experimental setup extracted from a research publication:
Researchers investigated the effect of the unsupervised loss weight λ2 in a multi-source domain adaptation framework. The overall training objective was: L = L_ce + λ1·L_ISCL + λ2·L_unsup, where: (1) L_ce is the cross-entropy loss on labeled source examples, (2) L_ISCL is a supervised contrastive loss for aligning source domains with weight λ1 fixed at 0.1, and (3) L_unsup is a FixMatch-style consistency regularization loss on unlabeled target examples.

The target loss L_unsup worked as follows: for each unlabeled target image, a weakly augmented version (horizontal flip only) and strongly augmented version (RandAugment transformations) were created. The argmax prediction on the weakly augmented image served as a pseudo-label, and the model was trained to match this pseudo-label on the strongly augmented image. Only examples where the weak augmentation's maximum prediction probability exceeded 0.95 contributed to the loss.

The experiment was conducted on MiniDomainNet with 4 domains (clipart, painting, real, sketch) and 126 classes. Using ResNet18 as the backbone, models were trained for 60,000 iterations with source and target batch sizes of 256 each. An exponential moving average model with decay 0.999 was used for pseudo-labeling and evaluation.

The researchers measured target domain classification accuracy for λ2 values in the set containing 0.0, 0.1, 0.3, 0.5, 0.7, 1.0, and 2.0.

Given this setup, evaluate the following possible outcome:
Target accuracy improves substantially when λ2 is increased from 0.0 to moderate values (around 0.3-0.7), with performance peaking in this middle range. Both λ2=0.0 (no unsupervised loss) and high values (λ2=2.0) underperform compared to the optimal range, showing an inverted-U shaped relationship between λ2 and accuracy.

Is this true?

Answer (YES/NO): NO